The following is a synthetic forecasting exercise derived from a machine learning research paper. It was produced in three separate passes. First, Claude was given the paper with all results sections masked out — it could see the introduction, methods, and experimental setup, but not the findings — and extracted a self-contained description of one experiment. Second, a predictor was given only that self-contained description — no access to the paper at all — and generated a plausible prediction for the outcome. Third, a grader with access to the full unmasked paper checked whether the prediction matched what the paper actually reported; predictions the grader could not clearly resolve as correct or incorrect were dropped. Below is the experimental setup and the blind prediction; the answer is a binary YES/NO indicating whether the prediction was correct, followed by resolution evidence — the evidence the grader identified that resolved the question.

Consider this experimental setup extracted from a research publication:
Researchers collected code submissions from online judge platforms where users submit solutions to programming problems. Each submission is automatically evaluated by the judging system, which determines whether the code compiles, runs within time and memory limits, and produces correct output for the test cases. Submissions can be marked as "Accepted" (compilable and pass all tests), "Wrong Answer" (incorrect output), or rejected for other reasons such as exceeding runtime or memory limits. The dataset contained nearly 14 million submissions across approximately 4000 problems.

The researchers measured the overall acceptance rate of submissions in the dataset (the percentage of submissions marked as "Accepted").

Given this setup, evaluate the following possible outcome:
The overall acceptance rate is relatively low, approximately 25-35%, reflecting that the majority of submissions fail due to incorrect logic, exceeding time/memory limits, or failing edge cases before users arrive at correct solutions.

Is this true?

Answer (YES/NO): NO